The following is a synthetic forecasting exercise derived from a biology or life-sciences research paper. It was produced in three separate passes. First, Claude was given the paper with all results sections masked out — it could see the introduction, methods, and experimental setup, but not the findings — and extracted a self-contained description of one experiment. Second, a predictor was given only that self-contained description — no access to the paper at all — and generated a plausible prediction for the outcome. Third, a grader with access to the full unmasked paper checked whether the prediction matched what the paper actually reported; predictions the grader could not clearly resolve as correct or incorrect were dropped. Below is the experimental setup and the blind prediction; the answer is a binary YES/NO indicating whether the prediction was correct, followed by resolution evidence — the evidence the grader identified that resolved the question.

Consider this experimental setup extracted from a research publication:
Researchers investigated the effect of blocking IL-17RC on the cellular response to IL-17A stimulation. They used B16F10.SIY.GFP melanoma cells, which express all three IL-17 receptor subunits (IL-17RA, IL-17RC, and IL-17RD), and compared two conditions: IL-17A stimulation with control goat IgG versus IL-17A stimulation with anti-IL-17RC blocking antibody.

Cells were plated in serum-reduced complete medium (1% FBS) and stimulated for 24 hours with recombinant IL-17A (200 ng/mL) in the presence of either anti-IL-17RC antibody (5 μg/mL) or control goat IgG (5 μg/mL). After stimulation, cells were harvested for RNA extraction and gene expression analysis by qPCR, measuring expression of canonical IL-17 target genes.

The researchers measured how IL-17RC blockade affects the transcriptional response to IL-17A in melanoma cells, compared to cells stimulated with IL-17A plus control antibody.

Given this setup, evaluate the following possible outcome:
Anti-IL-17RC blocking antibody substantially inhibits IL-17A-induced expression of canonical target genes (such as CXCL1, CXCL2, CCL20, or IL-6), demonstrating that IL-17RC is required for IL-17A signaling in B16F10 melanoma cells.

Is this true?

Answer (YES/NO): YES